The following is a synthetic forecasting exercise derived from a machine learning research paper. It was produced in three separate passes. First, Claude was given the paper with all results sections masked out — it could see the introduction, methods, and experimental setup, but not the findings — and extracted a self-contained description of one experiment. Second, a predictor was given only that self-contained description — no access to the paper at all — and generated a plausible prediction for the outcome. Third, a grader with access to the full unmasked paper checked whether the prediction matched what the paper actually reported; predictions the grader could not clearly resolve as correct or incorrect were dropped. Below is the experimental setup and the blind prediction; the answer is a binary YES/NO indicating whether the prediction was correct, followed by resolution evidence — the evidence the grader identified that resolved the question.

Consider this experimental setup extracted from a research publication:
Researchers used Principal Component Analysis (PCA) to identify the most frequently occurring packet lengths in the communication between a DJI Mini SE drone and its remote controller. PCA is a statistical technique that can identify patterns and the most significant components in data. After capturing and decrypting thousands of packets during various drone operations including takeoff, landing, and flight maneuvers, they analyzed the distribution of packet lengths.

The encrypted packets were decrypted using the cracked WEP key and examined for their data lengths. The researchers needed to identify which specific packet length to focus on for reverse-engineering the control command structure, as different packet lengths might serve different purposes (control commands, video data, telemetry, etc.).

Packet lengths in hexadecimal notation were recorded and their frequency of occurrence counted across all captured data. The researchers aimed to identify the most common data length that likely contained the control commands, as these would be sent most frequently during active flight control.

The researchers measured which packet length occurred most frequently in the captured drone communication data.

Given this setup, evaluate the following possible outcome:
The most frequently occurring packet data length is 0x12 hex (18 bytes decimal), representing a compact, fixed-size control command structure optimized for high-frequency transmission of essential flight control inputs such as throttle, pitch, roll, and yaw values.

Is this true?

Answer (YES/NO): NO